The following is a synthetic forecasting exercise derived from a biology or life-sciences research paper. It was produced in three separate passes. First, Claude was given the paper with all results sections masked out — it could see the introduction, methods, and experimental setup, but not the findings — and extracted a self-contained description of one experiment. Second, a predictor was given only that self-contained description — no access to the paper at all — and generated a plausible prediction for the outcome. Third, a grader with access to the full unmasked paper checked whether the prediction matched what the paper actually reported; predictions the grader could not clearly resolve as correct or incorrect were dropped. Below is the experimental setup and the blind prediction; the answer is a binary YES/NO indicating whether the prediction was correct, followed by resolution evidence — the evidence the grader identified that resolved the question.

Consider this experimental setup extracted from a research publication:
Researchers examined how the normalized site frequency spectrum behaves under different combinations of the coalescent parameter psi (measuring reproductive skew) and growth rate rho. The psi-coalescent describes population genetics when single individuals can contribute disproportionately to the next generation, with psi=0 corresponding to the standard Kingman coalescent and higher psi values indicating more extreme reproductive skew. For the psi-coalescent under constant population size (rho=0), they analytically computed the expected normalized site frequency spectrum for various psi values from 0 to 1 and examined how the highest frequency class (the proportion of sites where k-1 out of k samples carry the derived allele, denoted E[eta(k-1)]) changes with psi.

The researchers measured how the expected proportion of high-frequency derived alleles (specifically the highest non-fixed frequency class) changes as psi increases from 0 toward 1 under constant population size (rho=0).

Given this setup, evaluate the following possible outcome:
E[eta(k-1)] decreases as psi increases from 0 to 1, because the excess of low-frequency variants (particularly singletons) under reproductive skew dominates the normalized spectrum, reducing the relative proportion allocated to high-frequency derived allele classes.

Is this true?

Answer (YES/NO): NO